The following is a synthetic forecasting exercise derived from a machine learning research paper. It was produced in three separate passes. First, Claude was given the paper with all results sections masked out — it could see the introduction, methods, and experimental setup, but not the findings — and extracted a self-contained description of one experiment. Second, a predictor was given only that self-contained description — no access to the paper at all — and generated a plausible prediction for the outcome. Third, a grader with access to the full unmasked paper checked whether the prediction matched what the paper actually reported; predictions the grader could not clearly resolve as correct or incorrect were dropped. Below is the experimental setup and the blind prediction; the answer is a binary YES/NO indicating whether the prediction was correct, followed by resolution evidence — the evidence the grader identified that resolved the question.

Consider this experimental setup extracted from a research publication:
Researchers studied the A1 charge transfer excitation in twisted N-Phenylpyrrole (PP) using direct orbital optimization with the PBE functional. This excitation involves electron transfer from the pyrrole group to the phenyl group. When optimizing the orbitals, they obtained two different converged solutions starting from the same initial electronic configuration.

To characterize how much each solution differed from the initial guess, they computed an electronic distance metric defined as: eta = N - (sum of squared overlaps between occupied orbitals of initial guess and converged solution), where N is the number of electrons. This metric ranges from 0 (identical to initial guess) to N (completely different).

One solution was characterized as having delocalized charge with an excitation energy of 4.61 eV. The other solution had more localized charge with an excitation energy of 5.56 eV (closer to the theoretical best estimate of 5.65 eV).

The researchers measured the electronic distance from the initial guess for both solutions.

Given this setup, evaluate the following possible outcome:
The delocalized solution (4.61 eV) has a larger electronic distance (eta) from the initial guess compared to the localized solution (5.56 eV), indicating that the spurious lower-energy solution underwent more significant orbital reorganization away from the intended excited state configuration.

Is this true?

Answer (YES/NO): YES